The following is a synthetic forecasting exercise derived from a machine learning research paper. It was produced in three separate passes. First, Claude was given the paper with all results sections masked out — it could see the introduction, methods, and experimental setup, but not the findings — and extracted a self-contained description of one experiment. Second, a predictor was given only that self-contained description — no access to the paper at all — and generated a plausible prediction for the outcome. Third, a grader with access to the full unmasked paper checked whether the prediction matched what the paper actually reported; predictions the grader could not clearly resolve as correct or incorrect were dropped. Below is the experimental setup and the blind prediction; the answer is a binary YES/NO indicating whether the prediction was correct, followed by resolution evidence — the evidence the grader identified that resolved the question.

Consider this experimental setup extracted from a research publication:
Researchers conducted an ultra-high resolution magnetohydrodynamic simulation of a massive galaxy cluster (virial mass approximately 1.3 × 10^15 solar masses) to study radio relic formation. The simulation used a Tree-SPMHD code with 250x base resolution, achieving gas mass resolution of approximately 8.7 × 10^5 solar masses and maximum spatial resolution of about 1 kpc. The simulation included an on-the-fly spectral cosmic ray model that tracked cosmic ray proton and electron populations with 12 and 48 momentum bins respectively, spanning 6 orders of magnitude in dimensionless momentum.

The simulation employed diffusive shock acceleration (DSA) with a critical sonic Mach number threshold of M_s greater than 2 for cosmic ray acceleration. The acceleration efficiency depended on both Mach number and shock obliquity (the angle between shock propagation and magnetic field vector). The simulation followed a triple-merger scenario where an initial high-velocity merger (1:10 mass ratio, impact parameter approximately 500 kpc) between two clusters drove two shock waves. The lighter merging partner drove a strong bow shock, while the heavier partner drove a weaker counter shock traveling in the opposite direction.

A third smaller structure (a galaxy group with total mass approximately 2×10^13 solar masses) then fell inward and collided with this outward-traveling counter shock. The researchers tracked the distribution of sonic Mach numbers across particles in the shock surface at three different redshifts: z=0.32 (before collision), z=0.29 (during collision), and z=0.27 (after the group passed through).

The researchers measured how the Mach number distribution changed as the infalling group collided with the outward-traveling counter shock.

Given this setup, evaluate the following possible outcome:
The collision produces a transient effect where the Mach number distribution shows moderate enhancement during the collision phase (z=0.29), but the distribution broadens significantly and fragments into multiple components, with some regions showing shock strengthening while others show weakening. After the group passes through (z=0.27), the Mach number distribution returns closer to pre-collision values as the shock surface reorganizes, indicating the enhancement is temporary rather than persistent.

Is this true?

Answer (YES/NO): NO